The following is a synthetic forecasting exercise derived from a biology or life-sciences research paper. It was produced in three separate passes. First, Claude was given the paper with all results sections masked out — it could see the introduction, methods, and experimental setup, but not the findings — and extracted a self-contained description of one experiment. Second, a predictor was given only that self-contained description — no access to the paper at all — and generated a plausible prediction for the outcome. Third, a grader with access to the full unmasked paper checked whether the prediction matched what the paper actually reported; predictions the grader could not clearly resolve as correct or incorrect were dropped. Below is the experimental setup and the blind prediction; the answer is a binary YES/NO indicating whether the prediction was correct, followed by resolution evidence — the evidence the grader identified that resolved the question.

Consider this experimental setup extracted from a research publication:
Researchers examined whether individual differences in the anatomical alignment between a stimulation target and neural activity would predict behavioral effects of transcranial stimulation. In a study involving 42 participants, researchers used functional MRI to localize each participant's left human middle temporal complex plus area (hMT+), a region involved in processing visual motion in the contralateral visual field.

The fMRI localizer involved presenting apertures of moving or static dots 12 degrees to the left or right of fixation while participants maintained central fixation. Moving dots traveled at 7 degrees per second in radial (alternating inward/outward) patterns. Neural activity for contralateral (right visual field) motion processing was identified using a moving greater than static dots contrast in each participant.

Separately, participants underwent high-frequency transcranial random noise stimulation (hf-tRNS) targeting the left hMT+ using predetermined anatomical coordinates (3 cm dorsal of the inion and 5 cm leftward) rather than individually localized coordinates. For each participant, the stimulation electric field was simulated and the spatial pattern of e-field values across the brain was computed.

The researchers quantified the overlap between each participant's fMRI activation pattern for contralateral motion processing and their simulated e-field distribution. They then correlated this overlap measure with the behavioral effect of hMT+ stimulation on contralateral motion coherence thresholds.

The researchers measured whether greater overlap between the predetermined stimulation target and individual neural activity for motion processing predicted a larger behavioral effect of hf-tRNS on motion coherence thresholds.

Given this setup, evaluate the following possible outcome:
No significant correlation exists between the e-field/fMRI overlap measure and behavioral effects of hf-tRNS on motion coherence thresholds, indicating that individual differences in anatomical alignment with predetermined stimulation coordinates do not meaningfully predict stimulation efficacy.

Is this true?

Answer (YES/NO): YES